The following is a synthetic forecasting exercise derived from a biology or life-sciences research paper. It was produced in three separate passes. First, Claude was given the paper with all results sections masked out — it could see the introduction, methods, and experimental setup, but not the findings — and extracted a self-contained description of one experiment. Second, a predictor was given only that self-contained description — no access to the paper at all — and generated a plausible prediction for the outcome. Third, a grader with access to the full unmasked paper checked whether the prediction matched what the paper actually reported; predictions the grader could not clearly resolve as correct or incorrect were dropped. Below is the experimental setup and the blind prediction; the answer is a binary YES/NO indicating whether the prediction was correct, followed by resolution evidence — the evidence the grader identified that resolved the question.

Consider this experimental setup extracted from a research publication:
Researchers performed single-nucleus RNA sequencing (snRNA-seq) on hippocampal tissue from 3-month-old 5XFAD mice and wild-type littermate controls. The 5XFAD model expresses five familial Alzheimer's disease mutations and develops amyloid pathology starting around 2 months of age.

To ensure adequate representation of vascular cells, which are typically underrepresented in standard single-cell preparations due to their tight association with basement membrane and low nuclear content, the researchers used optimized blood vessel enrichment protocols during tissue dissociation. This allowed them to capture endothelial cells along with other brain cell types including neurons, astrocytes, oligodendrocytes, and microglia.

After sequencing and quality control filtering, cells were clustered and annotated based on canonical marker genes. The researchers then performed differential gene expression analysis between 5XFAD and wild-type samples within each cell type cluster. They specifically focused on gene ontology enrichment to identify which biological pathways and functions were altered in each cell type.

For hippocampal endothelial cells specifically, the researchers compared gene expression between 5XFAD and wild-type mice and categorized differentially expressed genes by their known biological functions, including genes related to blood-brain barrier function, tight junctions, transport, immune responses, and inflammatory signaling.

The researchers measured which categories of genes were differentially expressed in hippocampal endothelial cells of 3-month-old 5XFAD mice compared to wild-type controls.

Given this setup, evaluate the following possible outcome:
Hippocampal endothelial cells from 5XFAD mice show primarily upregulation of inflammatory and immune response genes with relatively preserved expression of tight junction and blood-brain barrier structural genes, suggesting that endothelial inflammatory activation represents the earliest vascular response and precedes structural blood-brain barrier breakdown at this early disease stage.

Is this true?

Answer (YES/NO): NO